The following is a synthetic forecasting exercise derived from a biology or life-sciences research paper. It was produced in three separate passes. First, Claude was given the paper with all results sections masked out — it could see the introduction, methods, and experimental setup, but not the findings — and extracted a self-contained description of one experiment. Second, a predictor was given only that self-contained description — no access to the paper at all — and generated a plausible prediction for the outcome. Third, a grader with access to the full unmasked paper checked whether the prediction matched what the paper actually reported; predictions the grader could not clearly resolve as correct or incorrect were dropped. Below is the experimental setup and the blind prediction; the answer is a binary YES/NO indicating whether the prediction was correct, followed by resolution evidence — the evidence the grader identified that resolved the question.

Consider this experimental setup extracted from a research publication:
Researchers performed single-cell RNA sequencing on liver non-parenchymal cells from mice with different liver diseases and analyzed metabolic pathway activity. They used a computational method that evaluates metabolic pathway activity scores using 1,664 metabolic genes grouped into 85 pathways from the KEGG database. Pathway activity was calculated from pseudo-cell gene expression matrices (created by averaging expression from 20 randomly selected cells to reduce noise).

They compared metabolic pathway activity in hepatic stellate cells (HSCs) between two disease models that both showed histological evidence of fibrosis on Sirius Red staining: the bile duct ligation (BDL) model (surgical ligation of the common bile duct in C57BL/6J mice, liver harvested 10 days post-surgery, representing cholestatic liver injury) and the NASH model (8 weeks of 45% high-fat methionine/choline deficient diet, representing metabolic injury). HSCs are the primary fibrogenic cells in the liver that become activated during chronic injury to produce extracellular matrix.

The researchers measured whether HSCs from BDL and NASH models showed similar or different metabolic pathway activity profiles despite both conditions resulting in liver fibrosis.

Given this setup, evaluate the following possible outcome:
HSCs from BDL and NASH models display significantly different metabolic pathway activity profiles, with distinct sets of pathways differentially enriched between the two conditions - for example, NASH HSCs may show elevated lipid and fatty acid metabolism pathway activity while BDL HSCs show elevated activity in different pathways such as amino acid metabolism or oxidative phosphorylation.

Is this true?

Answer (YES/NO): NO